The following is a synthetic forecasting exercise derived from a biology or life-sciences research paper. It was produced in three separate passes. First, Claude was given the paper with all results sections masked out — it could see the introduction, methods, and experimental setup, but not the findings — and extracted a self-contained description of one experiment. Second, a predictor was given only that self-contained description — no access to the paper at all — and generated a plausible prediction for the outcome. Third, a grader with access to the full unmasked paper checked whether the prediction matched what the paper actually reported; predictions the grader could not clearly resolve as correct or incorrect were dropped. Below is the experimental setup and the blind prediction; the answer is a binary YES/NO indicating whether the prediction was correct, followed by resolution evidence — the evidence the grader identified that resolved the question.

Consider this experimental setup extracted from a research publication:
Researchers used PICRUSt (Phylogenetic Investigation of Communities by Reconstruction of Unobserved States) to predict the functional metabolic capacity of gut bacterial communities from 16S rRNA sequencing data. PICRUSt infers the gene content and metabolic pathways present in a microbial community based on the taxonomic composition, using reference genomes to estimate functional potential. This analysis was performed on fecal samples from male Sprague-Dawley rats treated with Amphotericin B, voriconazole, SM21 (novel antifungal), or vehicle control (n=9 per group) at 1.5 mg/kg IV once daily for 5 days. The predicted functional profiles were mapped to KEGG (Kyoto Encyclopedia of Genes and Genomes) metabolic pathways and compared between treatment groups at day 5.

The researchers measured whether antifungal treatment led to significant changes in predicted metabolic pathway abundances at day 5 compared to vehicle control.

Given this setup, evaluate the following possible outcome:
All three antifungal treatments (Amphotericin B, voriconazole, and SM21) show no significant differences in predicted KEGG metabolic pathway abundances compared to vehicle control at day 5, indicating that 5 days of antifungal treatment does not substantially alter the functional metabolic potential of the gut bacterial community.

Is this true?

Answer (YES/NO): NO